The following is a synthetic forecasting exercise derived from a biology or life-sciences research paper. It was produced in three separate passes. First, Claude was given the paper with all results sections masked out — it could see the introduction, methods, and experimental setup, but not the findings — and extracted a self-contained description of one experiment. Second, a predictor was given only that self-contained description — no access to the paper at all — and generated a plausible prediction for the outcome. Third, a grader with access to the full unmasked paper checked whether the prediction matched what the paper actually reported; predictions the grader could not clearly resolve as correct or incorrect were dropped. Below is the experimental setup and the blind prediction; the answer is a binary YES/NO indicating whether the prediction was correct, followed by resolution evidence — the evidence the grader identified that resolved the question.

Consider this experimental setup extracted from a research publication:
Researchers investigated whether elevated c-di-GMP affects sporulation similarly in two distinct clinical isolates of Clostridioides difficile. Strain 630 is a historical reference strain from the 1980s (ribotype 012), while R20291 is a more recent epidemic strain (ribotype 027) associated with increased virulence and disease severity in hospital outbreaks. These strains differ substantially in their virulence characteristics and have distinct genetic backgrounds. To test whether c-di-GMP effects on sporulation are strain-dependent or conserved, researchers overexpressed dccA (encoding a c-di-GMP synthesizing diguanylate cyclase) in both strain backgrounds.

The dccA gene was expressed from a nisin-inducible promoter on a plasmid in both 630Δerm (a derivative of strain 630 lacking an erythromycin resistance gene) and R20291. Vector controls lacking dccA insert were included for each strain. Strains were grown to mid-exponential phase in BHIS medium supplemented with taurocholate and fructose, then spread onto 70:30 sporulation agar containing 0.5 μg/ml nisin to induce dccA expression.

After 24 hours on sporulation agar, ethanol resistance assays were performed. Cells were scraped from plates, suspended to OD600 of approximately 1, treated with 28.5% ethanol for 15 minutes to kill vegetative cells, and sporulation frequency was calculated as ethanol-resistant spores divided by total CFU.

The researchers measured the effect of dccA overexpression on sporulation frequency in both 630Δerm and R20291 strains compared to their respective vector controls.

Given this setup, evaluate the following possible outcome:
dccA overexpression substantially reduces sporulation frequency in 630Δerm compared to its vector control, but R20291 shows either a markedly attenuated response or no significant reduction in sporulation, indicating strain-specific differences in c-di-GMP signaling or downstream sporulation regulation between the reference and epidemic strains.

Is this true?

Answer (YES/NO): NO